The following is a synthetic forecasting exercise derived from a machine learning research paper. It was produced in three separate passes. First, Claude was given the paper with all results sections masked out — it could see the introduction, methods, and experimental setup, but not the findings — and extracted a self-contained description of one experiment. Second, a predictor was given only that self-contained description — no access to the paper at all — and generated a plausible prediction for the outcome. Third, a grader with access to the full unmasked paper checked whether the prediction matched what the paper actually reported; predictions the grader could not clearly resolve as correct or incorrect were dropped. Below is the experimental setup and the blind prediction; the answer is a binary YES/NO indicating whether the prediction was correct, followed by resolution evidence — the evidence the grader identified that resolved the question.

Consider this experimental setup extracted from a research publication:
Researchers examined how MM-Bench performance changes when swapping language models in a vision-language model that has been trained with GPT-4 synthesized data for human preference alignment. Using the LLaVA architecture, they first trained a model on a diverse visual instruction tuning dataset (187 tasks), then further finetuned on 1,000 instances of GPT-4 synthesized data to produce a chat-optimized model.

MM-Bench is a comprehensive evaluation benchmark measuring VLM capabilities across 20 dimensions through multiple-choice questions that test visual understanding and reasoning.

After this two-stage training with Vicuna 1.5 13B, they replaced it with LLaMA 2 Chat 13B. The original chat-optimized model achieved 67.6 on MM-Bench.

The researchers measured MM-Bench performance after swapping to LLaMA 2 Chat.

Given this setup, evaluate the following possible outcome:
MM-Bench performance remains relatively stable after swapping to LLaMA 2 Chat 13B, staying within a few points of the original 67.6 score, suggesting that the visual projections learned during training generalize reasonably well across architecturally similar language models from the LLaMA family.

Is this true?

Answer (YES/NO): NO